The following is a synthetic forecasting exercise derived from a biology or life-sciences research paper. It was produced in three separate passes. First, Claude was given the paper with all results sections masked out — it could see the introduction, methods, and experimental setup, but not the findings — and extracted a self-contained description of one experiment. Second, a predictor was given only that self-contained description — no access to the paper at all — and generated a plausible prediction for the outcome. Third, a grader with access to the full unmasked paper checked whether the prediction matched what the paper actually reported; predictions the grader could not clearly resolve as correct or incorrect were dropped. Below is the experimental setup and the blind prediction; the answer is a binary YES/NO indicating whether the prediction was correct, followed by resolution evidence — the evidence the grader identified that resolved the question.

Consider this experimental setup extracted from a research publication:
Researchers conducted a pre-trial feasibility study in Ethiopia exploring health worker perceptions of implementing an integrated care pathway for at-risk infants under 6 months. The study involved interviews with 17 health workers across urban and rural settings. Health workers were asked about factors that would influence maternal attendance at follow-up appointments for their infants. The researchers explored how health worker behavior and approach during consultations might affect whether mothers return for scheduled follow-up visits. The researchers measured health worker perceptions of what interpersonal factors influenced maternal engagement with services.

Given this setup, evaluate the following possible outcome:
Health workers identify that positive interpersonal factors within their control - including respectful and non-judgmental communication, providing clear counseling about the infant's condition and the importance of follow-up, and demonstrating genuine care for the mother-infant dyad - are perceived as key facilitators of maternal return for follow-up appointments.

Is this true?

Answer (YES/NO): NO